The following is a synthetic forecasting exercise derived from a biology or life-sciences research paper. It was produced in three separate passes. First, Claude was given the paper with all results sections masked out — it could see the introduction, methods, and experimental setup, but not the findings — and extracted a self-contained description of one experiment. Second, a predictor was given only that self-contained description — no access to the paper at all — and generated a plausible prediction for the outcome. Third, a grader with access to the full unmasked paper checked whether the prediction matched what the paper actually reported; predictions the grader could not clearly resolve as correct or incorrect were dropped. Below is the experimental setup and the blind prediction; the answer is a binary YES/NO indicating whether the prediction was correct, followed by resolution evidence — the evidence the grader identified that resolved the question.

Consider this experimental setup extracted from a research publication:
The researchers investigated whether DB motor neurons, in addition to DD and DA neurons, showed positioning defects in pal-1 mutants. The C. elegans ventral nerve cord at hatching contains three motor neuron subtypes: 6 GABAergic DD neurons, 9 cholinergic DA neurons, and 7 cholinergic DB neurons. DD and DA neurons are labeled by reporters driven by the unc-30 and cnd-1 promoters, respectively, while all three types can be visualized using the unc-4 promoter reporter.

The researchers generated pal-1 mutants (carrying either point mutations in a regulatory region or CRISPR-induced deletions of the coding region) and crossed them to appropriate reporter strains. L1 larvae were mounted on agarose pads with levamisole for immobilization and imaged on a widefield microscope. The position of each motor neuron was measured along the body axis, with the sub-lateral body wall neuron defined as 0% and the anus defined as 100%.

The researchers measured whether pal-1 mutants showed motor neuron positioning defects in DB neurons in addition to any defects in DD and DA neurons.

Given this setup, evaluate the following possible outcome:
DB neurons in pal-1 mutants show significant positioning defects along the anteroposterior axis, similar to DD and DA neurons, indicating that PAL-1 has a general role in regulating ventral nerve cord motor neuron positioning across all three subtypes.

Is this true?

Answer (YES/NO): NO